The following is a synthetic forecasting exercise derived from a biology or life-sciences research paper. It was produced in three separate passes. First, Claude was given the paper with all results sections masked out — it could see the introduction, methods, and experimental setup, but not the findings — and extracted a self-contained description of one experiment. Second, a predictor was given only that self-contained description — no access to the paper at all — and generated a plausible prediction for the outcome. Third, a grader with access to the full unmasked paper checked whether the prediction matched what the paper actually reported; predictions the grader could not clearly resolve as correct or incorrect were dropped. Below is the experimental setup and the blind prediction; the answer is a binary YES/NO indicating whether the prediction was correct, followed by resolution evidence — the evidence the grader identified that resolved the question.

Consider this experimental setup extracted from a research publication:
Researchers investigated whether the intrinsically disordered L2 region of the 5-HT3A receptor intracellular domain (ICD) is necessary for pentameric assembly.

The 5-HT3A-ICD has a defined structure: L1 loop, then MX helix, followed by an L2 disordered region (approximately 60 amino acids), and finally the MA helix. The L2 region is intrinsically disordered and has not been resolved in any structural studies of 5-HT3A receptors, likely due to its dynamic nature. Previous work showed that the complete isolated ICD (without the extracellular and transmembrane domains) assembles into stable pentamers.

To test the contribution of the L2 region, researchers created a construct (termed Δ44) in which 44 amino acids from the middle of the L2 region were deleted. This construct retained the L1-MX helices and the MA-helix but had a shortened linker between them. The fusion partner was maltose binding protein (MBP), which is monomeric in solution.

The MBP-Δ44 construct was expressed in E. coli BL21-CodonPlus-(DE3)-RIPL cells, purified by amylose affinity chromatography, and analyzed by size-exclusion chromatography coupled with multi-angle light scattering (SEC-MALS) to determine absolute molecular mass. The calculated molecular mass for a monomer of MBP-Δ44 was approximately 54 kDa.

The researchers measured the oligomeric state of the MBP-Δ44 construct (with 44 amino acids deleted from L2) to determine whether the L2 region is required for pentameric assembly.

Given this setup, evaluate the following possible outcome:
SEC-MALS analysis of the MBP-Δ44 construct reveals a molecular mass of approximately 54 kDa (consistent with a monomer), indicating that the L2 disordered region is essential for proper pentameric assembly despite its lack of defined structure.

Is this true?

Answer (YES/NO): NO